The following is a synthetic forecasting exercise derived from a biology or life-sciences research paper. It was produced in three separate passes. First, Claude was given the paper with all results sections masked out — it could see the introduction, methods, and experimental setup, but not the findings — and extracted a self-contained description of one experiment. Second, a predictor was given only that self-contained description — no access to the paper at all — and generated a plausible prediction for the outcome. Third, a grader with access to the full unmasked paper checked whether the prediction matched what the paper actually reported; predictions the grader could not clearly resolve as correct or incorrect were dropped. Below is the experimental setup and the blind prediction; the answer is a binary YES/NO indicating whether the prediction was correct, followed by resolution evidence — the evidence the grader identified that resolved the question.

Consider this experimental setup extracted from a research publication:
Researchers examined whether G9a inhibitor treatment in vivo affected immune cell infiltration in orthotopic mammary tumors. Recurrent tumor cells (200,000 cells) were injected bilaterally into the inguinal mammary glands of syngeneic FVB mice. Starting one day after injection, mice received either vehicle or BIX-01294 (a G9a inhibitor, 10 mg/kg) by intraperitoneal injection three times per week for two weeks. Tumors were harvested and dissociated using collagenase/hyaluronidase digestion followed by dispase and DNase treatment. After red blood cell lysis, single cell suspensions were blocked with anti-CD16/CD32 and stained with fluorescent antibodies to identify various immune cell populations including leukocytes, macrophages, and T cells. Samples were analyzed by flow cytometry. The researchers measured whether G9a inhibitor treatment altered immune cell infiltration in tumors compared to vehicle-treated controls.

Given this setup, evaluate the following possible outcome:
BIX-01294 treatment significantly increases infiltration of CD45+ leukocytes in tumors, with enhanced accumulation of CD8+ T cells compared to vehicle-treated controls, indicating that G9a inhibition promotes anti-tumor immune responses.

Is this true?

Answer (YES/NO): NO